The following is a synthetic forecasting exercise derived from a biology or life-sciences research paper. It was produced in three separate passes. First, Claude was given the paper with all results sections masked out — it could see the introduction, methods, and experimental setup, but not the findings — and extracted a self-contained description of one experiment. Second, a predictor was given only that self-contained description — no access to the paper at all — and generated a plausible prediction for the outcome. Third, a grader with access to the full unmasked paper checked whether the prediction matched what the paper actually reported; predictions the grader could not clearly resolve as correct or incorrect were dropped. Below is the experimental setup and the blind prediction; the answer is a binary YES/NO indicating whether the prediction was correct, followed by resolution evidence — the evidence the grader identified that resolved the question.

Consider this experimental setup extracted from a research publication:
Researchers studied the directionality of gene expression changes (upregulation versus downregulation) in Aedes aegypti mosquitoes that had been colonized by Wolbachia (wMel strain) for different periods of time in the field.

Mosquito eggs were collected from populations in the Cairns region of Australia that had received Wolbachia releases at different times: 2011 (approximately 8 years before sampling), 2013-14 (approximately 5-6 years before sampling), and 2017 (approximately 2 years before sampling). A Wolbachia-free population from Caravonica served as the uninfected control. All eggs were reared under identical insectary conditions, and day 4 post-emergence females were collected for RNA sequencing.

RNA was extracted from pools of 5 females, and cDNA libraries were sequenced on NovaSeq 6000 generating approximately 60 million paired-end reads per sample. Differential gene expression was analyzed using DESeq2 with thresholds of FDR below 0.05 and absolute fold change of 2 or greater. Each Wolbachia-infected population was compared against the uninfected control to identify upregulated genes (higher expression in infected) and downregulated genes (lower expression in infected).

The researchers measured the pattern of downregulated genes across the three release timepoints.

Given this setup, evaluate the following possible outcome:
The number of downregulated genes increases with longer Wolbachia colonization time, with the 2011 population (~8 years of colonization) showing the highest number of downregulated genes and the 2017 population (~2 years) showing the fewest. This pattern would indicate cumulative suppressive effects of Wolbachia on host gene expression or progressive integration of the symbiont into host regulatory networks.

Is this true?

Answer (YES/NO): NO